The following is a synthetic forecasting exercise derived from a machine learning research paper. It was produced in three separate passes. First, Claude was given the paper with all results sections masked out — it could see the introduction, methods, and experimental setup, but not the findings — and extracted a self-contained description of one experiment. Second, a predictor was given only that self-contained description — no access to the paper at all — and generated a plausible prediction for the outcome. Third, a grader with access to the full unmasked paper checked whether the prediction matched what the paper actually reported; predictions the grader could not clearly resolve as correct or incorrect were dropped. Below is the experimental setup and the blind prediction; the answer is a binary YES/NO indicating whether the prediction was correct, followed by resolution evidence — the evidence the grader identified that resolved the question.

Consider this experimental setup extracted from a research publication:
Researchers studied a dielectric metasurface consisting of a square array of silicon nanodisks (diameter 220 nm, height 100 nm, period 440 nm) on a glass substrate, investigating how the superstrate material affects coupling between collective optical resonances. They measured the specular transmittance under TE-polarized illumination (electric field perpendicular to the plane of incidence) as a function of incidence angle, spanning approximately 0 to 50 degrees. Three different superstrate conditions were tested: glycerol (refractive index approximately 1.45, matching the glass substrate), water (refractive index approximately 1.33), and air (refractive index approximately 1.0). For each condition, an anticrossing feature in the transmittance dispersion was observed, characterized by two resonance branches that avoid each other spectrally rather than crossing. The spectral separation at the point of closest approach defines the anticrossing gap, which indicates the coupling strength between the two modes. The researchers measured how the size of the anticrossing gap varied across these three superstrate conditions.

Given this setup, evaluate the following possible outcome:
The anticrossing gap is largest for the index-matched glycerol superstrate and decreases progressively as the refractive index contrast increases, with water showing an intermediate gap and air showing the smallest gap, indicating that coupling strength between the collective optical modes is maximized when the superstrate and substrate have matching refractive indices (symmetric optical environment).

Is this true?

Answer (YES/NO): YES